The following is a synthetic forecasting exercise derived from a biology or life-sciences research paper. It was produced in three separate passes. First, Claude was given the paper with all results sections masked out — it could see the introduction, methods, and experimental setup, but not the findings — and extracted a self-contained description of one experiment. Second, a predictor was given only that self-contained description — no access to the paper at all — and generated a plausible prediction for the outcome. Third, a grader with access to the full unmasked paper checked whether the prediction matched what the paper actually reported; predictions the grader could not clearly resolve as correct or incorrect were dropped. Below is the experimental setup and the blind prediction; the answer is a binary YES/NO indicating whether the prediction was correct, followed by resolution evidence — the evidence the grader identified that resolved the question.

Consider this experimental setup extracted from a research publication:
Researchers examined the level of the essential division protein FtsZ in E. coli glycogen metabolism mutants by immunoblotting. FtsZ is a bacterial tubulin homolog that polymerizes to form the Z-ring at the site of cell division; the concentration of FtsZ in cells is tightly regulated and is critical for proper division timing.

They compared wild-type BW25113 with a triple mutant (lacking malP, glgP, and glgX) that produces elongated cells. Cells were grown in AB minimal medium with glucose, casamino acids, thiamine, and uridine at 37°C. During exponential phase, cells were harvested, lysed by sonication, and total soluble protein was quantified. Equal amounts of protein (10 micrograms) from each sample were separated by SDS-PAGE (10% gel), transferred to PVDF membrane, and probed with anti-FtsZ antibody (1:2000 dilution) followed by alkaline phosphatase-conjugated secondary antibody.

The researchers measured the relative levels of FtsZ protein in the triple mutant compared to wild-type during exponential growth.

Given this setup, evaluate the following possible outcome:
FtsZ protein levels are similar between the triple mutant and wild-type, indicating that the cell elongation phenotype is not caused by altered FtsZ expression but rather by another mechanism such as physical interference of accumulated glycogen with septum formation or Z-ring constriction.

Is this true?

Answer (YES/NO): YES